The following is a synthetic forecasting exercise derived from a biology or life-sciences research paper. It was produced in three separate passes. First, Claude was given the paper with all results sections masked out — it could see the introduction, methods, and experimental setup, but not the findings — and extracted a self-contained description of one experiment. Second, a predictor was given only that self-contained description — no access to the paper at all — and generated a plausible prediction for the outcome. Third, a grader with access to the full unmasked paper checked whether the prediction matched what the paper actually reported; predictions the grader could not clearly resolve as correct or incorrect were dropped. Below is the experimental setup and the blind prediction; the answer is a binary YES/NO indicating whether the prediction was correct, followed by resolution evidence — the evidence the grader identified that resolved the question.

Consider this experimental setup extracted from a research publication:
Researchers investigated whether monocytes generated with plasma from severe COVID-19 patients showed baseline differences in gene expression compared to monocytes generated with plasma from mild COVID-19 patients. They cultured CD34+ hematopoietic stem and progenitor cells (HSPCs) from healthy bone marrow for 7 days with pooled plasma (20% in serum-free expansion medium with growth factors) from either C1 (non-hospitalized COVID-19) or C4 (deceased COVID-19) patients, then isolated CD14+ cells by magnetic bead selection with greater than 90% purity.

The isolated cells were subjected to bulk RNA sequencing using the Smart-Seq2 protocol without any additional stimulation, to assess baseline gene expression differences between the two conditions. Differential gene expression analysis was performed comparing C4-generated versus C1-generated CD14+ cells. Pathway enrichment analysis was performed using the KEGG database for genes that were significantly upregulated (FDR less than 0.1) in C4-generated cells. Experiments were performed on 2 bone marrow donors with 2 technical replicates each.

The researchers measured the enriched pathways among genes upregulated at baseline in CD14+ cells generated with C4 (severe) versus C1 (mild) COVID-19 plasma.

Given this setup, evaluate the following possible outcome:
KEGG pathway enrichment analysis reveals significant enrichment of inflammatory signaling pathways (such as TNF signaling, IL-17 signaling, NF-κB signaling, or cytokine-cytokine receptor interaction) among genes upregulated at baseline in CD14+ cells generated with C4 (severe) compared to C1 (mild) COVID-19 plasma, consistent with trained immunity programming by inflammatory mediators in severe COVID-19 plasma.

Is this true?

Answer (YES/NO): YES